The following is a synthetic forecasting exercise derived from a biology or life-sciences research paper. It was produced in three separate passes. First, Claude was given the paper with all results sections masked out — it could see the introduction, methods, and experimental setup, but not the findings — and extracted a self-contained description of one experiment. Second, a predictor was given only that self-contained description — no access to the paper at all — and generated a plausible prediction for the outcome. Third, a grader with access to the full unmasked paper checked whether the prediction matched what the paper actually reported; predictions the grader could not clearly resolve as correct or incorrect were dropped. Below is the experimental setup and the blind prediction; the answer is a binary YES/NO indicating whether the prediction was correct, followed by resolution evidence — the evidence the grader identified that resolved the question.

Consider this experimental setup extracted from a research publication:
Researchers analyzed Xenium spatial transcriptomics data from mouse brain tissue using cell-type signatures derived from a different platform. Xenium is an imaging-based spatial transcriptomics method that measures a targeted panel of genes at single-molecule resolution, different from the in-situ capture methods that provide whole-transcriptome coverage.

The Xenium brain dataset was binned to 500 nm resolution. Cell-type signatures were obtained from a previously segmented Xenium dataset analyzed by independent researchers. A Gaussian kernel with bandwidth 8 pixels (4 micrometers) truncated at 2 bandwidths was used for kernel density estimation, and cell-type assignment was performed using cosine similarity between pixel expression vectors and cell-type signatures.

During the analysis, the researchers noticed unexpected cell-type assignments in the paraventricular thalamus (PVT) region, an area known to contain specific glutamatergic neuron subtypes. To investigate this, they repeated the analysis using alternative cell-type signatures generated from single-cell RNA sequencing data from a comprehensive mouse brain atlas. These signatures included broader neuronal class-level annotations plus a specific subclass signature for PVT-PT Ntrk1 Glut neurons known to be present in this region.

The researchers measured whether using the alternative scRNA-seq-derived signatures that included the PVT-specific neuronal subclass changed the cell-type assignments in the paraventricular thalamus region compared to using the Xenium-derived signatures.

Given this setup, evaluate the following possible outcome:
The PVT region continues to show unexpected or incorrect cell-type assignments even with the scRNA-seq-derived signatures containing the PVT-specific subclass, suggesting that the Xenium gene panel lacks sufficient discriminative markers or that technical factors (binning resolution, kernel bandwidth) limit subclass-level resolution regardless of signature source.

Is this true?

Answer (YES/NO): NO